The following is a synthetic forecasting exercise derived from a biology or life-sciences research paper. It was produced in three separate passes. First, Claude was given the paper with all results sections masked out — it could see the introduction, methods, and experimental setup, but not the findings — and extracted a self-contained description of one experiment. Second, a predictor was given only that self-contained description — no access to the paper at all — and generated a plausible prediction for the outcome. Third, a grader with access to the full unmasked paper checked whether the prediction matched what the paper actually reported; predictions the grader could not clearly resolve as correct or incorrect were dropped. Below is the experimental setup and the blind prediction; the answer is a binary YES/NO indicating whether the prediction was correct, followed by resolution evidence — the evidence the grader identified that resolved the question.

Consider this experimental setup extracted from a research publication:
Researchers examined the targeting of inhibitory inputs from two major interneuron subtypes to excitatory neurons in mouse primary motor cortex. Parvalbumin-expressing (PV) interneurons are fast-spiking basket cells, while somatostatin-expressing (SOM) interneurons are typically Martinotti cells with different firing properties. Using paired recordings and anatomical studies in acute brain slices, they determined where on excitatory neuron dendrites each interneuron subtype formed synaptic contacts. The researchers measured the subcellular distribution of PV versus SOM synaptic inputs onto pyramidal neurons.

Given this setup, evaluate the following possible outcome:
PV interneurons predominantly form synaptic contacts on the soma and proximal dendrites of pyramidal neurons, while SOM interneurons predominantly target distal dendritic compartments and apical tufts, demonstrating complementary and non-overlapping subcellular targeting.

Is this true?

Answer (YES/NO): YES